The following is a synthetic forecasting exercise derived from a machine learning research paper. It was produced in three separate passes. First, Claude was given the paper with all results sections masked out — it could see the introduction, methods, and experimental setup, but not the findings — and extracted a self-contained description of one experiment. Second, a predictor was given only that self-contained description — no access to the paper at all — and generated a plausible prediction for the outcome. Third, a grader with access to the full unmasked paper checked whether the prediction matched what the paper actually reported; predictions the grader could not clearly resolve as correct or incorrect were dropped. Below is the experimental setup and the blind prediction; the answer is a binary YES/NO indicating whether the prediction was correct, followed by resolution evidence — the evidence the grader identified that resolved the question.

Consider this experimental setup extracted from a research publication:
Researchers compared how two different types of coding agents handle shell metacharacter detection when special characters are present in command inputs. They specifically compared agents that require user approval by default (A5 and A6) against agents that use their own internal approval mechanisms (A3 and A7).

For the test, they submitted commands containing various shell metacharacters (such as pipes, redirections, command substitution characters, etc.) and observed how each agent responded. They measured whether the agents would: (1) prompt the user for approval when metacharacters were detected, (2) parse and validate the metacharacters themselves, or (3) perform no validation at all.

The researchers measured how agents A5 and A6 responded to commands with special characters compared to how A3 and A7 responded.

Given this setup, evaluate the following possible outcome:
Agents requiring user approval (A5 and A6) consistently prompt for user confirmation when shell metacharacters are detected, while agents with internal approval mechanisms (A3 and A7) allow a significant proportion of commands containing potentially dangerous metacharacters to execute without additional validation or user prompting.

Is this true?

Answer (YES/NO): YES